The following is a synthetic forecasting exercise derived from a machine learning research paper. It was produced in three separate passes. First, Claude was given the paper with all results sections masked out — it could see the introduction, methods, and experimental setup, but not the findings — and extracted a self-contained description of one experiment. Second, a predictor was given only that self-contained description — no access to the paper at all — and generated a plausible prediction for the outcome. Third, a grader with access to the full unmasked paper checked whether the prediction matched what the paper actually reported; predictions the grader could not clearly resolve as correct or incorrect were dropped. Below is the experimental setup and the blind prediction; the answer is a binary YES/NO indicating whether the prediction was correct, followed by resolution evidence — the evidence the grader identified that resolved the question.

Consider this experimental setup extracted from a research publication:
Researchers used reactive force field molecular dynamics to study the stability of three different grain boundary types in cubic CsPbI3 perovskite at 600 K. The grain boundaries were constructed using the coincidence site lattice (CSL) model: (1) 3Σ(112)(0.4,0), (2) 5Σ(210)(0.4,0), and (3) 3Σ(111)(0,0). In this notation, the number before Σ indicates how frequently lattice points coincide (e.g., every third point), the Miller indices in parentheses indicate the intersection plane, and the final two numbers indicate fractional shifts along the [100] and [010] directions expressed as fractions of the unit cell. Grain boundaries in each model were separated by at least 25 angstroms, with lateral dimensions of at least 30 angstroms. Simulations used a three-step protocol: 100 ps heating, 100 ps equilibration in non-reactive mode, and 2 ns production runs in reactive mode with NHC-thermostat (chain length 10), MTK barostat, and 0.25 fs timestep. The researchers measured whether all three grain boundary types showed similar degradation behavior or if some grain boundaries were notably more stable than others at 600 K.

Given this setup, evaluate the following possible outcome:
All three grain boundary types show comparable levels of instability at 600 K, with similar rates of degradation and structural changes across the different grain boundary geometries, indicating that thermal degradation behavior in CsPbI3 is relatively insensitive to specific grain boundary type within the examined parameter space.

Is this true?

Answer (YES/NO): NO